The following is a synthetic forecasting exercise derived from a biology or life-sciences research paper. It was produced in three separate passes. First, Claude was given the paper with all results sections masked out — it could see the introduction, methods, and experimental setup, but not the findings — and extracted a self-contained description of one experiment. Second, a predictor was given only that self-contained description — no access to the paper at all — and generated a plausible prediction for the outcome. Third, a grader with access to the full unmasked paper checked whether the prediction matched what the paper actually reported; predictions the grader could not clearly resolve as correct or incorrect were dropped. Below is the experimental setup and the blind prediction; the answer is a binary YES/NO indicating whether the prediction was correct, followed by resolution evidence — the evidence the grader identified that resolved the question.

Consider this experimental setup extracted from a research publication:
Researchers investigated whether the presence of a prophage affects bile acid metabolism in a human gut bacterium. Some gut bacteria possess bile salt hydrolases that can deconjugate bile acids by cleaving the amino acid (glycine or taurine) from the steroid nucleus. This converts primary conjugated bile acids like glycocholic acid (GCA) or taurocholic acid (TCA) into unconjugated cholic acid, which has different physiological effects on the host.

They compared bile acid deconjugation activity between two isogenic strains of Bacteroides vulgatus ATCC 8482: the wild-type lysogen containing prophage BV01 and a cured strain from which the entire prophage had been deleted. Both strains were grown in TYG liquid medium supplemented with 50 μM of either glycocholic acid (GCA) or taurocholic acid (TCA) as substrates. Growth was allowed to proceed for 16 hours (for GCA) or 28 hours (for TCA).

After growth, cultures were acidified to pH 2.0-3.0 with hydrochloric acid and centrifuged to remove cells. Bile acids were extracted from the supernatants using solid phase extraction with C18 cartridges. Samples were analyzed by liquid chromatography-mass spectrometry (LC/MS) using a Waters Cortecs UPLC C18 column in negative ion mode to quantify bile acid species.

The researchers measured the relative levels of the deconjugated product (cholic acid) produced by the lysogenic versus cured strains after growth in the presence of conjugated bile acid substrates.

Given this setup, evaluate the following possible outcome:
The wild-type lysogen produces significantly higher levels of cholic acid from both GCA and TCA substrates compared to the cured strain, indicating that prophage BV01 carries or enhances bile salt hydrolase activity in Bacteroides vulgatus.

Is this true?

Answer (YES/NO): NO